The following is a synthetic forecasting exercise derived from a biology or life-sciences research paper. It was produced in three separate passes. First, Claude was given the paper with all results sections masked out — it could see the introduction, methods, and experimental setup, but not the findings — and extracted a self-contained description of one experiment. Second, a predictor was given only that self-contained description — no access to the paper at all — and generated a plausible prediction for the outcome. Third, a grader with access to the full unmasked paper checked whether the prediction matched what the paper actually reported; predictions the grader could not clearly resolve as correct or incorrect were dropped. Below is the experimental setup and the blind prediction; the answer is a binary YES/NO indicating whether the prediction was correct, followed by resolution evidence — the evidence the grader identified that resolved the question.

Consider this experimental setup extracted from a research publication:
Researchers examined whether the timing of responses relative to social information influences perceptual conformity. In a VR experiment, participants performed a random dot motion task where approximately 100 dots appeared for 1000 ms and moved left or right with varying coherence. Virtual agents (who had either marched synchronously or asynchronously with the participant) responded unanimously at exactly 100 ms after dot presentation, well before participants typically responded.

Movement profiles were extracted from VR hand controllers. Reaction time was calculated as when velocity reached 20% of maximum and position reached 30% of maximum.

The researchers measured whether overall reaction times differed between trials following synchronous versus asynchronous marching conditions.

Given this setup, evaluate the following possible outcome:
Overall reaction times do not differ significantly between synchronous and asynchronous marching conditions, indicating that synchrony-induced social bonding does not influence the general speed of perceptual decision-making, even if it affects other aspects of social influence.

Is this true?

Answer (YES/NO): YES